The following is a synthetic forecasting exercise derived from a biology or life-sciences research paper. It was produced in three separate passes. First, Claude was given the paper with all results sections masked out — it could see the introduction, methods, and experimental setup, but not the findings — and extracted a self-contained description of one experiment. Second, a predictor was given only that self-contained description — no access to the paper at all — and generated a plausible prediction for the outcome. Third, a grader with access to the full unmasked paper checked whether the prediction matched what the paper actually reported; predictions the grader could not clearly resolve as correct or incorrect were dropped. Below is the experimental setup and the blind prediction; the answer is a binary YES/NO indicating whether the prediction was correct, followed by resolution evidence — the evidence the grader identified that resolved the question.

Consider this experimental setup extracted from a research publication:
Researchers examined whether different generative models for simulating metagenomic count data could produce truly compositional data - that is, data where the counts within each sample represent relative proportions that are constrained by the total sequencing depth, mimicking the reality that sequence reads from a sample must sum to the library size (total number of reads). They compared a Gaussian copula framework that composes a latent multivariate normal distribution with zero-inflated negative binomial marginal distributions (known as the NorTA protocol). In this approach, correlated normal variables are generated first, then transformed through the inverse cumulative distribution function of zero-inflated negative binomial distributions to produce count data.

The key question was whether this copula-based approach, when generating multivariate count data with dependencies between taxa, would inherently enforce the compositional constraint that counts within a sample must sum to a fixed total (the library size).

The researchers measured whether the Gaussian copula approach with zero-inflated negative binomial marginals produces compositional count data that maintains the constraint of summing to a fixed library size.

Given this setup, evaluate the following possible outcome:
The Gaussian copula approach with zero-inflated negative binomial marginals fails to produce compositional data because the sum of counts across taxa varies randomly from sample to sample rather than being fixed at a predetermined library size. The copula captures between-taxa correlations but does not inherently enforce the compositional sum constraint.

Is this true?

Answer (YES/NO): YES